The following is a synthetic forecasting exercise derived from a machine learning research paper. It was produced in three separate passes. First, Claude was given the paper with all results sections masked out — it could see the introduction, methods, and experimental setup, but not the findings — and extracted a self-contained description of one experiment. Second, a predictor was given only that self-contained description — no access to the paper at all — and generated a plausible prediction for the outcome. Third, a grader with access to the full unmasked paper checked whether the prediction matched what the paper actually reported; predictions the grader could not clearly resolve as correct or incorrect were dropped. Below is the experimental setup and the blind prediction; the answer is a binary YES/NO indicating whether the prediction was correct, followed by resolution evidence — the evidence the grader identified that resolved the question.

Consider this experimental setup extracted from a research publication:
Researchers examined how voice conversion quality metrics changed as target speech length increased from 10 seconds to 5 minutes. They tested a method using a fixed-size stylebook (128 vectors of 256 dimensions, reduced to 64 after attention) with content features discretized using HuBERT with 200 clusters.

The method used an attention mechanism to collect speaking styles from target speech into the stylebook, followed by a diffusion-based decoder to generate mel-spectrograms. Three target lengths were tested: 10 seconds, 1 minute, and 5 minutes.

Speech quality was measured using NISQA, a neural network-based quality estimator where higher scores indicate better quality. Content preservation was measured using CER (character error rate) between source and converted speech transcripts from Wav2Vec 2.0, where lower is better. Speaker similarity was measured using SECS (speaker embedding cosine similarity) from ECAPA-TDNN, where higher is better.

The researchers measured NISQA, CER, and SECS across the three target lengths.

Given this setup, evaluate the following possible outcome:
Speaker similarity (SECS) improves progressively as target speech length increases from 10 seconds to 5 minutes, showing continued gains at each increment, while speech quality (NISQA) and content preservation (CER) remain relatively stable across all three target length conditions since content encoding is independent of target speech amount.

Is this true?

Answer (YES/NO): NO